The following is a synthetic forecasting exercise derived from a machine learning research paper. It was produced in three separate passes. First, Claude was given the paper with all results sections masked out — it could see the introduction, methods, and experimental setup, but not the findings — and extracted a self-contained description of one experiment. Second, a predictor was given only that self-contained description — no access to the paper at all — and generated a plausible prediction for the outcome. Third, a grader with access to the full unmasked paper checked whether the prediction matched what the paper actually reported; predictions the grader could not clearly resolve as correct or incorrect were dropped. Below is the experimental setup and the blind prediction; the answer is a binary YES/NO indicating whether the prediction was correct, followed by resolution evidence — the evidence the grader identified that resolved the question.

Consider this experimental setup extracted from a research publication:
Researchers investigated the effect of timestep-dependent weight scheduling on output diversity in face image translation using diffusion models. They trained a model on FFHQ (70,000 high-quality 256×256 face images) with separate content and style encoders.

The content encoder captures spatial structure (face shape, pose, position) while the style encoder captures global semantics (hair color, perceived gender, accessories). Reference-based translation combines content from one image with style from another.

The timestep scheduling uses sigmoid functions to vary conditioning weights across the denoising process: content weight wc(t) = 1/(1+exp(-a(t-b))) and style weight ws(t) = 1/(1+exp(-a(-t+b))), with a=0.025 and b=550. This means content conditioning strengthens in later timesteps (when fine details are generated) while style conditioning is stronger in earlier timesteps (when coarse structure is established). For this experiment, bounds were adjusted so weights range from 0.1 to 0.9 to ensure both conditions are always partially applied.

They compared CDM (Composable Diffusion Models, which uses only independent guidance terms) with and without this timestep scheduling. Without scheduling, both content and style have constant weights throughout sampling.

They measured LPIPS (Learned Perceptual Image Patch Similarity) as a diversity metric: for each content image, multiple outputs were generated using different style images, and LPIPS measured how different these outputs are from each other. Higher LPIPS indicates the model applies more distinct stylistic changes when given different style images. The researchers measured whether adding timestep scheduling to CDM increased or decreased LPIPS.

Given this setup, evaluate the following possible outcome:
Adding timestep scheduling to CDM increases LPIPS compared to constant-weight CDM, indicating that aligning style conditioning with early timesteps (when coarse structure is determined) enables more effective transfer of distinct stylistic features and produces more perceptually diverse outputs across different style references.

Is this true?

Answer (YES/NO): NO